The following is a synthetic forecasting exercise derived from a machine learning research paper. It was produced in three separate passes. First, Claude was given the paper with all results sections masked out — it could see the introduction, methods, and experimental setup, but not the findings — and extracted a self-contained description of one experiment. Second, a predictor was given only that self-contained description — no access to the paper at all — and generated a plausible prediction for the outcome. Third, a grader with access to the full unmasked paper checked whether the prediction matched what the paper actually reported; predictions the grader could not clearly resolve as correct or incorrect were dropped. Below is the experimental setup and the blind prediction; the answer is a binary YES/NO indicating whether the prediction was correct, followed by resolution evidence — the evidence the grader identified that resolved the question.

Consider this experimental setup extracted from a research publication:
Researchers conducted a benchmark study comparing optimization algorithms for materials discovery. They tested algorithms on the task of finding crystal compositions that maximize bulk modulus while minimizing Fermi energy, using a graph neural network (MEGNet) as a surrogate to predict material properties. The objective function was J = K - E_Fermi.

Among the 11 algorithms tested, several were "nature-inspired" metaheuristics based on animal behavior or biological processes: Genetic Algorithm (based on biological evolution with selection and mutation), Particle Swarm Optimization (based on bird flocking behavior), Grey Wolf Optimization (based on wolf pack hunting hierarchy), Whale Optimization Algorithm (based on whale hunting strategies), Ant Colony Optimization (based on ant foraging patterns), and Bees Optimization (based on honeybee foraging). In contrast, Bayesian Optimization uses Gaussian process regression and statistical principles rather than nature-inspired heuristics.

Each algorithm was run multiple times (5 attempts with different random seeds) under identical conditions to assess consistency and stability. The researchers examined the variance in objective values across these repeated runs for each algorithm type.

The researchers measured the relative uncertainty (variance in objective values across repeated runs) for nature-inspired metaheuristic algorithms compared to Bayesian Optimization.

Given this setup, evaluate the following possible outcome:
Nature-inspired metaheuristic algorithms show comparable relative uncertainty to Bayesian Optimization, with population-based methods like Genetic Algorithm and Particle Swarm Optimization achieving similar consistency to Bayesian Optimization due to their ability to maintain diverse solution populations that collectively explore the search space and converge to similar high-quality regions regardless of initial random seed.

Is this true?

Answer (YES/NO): NO